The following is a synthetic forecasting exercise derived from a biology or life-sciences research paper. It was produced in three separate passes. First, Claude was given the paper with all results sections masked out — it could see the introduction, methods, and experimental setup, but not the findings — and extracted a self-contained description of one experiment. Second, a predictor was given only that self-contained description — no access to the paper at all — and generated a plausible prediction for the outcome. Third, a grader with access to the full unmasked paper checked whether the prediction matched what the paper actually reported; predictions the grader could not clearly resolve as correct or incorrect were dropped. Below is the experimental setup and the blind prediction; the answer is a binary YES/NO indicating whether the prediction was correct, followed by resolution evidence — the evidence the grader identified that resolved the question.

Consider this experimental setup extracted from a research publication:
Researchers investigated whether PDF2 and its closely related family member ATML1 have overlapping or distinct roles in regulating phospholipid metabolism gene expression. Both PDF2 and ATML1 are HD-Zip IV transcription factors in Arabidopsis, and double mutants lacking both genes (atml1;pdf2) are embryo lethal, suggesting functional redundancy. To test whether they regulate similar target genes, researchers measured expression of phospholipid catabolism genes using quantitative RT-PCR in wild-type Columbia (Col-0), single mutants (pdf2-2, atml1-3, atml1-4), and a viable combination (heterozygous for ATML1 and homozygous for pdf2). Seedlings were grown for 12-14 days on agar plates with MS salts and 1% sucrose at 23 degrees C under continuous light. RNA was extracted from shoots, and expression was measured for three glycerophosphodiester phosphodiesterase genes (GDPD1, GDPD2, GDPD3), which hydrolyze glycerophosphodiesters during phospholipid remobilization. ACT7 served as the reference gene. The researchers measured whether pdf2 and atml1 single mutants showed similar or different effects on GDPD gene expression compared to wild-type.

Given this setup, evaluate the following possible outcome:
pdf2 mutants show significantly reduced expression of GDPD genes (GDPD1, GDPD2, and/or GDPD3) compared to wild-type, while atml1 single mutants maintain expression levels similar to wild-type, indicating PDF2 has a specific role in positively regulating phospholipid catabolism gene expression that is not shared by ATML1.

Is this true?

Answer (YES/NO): NO